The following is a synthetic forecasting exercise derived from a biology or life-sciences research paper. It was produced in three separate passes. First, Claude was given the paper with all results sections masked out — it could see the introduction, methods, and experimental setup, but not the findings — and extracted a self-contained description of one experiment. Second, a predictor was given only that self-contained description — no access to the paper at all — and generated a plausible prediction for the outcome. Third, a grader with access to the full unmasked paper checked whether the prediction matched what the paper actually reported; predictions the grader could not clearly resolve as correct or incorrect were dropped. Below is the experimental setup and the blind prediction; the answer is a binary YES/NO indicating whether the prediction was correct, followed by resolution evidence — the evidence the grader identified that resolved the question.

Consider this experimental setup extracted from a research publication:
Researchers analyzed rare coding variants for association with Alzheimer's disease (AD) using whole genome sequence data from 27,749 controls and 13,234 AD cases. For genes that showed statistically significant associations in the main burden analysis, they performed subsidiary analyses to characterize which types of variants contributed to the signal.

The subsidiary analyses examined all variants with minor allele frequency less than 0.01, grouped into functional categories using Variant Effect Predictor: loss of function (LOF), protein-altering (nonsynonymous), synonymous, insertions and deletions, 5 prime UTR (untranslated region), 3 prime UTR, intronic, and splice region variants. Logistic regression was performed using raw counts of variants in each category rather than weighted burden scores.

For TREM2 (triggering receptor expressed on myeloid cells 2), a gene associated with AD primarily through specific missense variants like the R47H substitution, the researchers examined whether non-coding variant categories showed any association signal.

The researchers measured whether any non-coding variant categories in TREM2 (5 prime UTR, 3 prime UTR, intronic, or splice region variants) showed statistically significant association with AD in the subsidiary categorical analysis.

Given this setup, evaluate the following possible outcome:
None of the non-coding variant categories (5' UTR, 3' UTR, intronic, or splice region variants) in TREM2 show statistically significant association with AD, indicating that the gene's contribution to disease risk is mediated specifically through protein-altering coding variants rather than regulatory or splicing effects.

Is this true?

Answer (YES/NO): YES